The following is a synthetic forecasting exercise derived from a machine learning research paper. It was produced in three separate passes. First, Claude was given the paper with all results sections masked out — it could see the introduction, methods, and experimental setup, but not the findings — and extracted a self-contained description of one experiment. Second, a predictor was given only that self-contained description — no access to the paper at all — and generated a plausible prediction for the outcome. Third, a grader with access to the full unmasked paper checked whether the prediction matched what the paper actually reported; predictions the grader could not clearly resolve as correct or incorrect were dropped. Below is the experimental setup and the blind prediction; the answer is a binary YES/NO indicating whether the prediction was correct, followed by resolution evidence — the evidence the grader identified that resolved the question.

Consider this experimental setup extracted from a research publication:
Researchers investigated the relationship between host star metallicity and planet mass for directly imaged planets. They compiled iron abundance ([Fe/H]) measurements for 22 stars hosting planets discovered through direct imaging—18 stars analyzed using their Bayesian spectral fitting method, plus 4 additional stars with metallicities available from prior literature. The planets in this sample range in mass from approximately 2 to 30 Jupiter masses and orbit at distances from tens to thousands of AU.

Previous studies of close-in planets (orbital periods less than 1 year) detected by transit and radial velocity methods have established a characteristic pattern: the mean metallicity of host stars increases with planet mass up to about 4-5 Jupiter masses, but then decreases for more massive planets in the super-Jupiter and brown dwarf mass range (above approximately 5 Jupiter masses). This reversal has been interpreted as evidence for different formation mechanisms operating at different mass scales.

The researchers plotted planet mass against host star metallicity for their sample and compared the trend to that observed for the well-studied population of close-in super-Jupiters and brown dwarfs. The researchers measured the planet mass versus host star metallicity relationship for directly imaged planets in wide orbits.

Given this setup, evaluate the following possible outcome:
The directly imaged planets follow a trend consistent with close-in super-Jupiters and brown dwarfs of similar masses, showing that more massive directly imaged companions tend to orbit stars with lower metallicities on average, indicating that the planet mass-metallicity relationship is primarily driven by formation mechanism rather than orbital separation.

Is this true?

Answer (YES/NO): YES